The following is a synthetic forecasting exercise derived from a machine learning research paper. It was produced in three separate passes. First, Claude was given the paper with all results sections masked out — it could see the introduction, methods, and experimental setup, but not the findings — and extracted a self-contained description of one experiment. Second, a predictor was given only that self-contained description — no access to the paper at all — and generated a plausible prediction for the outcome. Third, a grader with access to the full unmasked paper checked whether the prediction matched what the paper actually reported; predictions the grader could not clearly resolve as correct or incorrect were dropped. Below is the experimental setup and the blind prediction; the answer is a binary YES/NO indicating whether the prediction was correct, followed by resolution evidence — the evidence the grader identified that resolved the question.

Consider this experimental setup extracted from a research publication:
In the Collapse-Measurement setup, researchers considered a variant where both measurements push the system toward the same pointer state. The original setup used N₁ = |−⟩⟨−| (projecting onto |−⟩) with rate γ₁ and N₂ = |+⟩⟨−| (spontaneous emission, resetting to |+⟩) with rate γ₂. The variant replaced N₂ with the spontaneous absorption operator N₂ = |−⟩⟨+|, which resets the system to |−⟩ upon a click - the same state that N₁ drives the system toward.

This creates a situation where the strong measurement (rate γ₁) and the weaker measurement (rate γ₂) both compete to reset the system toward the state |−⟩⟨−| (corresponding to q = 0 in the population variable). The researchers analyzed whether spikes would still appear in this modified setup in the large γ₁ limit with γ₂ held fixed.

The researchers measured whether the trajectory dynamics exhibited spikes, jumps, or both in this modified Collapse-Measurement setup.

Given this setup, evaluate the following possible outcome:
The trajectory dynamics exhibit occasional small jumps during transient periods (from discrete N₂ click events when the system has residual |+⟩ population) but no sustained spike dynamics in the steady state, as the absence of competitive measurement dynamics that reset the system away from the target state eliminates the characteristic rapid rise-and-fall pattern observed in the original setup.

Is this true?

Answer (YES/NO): NO